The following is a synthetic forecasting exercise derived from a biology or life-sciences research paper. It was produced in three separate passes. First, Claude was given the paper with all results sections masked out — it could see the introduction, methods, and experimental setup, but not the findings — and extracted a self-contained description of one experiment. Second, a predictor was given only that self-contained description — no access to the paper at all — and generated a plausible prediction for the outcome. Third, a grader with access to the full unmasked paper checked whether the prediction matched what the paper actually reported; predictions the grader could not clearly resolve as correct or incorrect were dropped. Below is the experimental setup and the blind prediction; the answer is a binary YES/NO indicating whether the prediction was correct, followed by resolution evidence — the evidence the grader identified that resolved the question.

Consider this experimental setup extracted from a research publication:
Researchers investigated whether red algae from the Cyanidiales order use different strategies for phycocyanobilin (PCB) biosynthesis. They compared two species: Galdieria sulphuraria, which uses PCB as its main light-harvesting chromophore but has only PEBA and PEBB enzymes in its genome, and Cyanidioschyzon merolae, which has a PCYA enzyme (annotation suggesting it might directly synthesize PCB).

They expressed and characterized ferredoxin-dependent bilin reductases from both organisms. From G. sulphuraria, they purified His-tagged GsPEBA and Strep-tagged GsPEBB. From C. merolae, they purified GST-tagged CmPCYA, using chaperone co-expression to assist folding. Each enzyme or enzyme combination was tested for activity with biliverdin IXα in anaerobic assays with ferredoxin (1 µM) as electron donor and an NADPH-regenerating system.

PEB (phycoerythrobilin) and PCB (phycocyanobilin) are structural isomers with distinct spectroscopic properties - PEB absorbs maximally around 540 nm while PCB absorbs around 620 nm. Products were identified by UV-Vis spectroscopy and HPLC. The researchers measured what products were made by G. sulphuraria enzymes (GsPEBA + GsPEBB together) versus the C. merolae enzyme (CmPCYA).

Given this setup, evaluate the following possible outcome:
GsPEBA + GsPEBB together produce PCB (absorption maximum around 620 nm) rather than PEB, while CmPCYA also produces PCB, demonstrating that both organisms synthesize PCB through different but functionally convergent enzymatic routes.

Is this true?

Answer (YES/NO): NO